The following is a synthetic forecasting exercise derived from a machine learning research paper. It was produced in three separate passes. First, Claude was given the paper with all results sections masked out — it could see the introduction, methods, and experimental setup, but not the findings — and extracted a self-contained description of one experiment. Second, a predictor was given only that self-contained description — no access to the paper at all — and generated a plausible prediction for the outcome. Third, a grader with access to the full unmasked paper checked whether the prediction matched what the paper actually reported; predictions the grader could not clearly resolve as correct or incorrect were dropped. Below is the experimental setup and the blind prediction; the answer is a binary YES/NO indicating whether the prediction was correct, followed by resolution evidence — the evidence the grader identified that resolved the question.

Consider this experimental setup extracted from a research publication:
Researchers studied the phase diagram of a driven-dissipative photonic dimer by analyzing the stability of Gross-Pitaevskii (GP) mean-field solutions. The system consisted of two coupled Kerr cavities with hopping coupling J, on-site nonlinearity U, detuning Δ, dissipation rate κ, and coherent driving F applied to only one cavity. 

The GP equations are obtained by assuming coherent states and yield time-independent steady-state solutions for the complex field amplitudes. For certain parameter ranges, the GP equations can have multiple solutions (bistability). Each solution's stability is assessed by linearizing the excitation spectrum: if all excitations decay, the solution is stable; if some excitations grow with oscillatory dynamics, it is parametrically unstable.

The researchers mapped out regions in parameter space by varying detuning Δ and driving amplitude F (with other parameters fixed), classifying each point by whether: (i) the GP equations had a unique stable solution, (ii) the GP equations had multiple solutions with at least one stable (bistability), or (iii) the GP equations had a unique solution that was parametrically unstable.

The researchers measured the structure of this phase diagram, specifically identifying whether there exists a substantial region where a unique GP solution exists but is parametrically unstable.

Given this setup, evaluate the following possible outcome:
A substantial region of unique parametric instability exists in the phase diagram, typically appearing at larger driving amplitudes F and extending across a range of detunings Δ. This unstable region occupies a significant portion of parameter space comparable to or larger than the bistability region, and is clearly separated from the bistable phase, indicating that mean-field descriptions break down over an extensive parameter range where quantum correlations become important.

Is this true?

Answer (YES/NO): NO